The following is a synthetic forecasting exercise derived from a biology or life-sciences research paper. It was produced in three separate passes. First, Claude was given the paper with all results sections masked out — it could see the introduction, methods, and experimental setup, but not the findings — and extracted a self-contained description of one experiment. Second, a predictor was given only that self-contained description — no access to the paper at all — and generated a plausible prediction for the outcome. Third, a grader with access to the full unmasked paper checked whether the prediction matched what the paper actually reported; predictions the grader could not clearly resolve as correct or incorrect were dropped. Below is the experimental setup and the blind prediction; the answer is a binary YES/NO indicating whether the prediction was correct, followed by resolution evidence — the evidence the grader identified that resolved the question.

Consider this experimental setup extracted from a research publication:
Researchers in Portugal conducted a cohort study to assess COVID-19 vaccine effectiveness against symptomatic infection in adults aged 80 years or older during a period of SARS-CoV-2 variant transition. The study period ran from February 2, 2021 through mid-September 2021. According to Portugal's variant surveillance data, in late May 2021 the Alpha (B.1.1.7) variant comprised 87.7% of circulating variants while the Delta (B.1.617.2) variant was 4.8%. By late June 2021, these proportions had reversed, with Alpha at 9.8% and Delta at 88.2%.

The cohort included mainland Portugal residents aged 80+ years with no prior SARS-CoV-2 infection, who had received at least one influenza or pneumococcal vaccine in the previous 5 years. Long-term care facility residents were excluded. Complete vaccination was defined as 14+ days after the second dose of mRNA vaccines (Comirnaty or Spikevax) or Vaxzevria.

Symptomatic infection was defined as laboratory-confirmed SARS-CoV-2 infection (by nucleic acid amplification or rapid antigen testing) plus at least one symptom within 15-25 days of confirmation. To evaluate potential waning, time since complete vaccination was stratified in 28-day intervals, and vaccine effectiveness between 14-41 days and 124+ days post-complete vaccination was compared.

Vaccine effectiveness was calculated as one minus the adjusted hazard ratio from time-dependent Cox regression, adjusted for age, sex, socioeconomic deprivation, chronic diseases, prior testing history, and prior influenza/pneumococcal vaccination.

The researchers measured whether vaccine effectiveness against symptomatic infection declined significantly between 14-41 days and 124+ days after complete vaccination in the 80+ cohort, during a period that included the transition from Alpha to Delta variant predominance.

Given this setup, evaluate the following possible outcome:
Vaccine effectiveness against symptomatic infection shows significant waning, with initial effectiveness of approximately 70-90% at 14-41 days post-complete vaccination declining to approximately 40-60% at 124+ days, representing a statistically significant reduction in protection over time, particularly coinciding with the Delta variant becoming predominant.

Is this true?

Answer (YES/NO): NO